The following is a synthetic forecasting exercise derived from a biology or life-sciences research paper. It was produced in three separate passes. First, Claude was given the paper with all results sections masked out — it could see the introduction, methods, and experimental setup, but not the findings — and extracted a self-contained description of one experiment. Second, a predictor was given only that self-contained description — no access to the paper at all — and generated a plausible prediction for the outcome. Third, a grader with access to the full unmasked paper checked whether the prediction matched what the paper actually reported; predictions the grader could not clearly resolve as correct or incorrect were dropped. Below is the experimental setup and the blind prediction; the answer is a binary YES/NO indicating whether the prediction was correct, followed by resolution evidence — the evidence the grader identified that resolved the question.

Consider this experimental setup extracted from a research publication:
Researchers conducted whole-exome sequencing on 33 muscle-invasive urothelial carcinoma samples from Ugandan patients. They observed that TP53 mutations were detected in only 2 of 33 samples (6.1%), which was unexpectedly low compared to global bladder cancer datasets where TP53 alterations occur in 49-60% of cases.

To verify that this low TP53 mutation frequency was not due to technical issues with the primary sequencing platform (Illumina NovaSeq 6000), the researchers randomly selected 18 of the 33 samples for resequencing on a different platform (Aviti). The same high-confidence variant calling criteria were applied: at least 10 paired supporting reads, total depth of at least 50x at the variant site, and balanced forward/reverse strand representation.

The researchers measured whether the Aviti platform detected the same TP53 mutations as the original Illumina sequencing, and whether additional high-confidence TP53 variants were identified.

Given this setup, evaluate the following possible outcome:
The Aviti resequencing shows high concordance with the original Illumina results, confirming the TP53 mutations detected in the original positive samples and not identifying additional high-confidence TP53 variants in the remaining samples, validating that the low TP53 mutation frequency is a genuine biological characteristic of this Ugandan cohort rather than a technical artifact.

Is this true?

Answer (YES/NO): YES